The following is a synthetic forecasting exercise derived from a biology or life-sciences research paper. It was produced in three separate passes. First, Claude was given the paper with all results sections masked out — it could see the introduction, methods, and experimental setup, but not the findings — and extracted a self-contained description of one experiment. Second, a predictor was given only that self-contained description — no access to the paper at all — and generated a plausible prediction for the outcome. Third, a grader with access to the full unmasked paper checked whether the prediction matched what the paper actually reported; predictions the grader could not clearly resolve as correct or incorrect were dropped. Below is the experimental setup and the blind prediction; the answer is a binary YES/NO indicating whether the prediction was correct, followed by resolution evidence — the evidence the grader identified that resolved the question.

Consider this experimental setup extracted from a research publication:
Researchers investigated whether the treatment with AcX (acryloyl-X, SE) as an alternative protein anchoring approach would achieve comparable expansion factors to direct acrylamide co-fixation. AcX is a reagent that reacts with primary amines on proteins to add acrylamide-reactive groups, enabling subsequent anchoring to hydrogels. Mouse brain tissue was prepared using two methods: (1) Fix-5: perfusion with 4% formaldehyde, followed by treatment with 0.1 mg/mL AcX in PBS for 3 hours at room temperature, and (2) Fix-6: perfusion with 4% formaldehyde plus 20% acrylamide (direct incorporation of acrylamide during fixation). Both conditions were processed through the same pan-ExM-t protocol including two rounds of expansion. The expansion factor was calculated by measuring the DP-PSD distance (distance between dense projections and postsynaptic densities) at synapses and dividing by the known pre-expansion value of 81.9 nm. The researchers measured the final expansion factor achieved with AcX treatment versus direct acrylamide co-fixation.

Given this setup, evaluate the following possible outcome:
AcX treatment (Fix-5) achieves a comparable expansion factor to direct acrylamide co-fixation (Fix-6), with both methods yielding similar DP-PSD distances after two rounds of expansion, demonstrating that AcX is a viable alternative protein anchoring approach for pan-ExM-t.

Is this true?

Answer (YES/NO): NO